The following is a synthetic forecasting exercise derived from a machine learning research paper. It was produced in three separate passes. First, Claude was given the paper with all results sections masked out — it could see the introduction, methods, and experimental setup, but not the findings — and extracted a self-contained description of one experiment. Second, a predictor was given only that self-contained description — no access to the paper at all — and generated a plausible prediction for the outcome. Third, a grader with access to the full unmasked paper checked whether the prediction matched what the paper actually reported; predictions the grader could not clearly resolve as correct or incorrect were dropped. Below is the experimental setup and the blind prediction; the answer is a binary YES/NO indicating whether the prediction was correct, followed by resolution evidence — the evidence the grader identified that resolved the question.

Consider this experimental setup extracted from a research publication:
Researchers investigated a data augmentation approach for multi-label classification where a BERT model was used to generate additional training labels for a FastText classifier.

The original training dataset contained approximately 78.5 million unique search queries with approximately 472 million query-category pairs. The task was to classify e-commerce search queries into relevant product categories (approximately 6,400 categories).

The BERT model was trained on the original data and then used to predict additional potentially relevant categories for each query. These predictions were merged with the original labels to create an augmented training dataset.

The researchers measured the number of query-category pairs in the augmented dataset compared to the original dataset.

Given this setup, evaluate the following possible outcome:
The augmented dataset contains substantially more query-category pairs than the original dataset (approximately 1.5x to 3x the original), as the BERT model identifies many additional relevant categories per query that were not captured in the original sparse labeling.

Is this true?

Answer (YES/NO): YES